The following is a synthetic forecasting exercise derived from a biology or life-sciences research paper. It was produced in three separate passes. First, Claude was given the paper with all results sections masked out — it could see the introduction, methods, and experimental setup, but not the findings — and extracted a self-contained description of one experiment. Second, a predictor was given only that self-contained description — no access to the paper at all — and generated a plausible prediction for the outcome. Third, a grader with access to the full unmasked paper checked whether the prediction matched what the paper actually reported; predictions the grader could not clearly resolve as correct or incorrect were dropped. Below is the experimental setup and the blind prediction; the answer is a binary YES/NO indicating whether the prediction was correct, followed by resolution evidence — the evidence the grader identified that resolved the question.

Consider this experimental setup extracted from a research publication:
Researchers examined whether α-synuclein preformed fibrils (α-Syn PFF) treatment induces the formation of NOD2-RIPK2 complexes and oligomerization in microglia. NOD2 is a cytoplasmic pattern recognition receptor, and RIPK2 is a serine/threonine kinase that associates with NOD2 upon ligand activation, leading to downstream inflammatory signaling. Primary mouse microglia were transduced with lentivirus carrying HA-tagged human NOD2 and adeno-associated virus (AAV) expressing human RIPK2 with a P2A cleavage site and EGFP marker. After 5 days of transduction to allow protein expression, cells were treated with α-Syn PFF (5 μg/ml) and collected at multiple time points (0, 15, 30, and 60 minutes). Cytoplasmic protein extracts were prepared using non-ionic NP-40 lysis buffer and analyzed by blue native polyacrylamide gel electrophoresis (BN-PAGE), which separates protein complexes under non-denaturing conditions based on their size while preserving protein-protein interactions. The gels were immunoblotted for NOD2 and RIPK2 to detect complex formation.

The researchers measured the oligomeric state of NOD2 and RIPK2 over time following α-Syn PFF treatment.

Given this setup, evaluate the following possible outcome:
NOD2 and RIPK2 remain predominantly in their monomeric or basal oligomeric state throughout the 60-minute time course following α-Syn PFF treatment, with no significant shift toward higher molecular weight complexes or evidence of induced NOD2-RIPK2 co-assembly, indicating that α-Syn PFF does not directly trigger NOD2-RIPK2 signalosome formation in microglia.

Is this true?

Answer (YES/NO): NO